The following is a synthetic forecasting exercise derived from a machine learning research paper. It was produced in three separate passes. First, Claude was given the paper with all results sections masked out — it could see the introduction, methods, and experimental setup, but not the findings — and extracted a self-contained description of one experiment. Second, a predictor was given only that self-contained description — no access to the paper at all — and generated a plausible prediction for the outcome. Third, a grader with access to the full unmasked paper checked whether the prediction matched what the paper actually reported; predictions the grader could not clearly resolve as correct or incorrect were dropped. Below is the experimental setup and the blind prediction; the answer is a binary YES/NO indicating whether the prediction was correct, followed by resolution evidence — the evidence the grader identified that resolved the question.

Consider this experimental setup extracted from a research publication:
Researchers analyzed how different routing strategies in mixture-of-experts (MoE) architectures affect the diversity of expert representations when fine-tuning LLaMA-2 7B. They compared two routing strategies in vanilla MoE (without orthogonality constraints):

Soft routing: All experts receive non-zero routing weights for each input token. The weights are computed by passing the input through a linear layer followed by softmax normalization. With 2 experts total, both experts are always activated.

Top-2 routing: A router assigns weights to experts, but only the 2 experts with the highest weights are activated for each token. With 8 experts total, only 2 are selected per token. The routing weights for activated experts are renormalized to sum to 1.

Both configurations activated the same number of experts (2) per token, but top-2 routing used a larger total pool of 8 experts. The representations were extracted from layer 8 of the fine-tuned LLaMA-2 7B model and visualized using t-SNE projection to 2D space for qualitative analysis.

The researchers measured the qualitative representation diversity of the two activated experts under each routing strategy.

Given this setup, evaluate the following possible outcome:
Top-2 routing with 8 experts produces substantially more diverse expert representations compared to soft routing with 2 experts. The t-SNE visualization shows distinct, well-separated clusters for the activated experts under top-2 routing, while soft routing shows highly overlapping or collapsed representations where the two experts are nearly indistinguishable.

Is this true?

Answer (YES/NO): NO